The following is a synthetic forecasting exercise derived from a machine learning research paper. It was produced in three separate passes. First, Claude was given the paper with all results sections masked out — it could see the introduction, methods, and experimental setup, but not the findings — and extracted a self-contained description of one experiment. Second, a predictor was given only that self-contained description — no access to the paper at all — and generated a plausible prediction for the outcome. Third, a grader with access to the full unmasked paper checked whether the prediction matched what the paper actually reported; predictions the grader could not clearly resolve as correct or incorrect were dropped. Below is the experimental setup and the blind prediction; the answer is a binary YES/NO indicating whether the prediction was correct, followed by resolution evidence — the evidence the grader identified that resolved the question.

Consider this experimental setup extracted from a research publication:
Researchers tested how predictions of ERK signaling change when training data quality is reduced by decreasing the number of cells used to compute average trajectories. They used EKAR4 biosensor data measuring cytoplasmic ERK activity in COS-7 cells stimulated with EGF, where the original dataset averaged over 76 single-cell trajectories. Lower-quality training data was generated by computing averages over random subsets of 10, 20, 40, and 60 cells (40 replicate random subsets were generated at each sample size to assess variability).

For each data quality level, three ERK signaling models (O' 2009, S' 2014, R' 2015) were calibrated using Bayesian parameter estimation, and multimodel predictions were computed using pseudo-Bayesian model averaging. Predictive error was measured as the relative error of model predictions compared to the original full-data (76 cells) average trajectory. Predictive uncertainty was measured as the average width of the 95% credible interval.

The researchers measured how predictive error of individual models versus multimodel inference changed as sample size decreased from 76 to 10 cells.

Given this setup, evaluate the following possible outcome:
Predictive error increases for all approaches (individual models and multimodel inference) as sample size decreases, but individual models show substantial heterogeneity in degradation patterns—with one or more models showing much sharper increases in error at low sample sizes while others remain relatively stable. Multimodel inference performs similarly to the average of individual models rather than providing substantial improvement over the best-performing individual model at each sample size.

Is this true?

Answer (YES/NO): NO